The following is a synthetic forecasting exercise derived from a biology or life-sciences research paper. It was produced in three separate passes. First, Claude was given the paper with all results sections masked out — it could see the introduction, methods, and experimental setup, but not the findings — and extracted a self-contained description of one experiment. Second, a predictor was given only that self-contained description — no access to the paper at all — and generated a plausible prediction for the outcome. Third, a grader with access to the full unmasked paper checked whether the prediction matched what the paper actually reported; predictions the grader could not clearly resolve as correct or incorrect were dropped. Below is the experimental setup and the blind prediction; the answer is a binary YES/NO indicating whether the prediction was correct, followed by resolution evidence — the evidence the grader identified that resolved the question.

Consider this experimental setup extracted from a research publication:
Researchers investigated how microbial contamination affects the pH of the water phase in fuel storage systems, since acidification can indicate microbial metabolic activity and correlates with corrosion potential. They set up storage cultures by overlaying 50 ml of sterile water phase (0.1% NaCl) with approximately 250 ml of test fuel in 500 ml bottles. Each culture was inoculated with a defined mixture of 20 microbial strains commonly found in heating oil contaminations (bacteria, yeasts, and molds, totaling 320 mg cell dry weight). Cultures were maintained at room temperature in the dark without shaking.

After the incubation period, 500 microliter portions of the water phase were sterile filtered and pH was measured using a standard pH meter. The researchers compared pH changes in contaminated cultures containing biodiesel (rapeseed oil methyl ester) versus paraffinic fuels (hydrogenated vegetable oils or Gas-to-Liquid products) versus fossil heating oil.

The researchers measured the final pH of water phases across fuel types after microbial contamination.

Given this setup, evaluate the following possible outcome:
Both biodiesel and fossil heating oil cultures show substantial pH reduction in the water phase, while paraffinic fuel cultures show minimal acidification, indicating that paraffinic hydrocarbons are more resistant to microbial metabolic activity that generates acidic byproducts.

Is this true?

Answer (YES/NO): NO